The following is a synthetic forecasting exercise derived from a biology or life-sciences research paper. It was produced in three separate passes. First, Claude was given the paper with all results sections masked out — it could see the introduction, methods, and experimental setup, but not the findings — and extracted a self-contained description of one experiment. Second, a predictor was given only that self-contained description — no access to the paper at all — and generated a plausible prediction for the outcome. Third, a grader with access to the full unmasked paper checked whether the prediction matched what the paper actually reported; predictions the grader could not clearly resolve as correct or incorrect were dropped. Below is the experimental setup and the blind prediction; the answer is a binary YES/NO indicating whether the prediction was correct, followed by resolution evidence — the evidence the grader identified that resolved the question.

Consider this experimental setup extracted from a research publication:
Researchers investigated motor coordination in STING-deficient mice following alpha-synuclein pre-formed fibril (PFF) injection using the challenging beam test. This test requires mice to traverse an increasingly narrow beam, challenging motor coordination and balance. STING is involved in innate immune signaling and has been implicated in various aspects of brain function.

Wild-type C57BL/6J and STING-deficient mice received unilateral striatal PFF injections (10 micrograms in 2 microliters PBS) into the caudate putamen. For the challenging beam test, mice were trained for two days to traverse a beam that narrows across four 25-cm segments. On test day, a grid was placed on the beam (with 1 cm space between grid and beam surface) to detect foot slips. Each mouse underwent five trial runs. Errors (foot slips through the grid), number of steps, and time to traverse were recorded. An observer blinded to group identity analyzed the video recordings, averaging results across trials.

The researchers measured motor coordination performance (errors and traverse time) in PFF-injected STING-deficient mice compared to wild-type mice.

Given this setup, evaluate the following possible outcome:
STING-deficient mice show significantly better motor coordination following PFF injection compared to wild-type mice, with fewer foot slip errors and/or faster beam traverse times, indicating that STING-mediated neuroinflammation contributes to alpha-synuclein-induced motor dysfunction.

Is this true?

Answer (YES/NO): NO